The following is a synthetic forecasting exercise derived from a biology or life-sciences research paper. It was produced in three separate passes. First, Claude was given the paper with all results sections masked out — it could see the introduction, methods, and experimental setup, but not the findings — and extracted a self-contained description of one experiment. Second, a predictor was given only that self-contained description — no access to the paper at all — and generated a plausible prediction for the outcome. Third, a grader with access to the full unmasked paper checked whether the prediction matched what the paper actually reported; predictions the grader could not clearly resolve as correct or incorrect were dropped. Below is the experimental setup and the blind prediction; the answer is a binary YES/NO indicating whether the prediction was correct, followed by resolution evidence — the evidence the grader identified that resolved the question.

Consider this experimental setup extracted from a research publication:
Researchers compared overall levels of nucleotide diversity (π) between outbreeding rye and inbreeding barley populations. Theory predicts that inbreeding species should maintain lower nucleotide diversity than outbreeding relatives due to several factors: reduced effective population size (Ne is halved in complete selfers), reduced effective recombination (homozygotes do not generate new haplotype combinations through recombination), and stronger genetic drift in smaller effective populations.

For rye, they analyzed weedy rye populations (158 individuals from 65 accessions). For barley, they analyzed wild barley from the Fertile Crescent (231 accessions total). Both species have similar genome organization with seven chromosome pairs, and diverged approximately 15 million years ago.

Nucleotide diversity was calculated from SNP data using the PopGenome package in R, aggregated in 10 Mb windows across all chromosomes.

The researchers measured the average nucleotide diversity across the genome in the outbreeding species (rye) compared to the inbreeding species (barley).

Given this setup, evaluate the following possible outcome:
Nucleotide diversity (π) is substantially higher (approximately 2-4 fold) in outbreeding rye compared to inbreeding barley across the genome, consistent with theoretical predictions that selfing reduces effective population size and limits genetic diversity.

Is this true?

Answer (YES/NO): NO